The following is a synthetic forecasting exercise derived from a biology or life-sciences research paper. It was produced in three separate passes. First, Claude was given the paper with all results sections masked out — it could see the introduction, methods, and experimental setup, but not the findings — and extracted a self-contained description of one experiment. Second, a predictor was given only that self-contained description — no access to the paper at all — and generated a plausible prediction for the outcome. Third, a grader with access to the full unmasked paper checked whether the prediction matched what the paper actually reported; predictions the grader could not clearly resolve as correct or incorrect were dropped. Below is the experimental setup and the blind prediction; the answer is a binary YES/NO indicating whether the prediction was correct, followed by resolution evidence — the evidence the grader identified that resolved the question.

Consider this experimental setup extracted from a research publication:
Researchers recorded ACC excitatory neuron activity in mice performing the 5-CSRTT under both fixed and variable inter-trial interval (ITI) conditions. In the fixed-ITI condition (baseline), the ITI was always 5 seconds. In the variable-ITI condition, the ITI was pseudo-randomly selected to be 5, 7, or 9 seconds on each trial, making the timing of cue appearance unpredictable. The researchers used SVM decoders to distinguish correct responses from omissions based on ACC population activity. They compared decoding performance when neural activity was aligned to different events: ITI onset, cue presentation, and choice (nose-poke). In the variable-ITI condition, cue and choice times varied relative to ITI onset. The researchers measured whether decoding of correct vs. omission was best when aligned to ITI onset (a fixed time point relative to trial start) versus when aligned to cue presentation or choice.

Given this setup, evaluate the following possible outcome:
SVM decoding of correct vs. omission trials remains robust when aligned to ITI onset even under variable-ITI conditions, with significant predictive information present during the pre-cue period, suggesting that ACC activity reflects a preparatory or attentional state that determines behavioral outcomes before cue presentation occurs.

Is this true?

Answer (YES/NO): NO